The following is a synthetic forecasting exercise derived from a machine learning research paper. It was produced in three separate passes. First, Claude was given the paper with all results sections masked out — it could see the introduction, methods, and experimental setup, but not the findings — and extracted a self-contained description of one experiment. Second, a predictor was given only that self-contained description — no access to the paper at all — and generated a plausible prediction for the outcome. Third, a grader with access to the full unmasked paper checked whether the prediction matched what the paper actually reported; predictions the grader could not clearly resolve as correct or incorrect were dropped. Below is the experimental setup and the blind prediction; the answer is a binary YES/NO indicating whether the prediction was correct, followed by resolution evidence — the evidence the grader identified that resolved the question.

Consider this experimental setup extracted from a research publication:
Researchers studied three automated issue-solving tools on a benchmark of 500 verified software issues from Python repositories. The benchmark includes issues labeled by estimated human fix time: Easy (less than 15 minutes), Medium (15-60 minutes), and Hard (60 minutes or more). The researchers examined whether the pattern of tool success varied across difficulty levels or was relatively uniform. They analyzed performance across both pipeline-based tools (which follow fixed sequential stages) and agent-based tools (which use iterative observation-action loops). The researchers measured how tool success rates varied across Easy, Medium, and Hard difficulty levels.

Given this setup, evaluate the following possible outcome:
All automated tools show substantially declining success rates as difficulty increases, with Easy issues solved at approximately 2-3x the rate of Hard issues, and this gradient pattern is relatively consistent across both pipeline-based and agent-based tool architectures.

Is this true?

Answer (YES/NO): NO